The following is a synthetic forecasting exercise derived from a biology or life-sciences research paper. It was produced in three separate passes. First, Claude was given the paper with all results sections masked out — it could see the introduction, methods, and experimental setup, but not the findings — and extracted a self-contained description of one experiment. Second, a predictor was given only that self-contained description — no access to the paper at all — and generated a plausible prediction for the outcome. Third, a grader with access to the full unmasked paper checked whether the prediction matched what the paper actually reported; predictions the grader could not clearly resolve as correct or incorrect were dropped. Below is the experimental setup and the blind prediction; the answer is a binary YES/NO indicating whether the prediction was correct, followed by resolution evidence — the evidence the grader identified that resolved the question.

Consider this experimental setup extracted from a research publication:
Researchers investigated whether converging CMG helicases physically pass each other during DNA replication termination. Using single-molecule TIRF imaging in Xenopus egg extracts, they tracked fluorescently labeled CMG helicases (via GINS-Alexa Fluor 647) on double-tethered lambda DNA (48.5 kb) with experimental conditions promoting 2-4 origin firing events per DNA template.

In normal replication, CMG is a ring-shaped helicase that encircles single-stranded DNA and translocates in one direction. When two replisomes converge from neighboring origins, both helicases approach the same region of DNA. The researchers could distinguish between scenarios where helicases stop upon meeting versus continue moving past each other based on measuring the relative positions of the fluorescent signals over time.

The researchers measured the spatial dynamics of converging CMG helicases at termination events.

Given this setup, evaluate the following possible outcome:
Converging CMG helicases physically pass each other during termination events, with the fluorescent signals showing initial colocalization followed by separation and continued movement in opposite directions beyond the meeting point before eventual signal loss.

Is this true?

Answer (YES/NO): YES